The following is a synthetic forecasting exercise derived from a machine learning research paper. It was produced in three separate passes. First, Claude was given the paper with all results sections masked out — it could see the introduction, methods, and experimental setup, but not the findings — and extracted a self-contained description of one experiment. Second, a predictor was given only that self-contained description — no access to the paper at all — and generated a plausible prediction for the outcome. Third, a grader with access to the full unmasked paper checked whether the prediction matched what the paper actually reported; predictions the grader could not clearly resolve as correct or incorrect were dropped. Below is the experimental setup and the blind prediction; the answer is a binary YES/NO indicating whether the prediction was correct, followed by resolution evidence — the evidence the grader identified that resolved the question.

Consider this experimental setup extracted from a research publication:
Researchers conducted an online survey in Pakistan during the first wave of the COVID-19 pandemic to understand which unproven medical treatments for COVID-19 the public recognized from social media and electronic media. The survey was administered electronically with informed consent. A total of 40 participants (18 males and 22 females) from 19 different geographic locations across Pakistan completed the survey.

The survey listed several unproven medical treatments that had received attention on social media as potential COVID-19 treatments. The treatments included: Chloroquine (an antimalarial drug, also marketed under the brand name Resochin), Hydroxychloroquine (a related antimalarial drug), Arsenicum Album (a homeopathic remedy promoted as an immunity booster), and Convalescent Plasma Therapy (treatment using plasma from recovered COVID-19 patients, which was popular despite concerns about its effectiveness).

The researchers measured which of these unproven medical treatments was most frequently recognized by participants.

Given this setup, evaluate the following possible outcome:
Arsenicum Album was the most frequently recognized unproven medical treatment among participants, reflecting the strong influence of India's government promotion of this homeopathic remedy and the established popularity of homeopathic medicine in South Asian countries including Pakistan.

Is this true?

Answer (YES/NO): NO